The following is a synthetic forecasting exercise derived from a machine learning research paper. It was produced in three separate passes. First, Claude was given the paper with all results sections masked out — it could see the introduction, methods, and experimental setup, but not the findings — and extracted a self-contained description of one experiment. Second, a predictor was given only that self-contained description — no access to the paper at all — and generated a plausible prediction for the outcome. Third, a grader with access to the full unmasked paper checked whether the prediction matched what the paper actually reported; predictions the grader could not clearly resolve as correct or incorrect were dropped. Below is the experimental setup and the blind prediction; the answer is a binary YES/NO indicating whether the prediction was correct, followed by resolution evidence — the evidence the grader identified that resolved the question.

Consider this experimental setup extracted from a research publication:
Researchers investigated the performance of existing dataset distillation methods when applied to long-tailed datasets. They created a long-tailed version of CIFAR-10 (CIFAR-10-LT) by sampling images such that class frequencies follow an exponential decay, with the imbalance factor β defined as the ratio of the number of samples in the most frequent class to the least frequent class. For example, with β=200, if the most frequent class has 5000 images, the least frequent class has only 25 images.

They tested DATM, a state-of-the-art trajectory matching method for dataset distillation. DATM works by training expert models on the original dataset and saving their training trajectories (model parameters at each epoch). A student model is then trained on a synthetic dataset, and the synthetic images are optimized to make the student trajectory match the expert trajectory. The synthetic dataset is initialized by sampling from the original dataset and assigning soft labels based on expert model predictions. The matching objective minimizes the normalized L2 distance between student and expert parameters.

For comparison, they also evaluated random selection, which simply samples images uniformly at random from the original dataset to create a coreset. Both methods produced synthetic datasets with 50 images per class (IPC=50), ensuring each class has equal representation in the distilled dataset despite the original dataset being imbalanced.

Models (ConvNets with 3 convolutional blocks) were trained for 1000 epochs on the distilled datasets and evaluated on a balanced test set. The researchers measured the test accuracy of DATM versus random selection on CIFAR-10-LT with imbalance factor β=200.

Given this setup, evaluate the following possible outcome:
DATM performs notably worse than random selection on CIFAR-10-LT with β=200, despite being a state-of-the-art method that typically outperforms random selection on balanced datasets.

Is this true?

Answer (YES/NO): YES